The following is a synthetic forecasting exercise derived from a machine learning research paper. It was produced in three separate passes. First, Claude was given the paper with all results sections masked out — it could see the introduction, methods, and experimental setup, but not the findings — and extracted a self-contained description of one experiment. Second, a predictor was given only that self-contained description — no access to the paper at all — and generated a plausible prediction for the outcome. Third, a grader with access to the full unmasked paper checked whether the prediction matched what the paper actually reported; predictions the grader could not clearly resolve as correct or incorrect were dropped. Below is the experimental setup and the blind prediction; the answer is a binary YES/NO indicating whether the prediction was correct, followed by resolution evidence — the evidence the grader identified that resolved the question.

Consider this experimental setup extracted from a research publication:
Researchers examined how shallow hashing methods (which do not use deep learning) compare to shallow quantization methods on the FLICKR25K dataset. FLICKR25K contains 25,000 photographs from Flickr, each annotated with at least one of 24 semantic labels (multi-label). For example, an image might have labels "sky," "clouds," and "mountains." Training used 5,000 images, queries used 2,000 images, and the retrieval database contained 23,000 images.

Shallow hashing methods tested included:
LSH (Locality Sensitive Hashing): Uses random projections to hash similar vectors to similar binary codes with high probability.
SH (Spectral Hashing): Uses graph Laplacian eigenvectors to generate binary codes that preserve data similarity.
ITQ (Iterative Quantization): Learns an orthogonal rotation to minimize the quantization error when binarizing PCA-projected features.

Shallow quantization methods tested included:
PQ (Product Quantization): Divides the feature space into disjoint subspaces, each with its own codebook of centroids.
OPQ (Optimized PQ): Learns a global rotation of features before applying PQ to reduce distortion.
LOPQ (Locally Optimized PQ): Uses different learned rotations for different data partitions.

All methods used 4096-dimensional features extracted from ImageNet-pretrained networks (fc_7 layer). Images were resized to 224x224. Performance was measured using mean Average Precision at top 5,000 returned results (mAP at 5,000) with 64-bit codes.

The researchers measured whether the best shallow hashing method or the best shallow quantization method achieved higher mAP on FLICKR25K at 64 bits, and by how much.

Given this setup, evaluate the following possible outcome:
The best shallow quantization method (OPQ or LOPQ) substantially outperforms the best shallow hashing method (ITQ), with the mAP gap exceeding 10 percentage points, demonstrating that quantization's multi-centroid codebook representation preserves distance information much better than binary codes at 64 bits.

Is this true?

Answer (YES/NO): NO